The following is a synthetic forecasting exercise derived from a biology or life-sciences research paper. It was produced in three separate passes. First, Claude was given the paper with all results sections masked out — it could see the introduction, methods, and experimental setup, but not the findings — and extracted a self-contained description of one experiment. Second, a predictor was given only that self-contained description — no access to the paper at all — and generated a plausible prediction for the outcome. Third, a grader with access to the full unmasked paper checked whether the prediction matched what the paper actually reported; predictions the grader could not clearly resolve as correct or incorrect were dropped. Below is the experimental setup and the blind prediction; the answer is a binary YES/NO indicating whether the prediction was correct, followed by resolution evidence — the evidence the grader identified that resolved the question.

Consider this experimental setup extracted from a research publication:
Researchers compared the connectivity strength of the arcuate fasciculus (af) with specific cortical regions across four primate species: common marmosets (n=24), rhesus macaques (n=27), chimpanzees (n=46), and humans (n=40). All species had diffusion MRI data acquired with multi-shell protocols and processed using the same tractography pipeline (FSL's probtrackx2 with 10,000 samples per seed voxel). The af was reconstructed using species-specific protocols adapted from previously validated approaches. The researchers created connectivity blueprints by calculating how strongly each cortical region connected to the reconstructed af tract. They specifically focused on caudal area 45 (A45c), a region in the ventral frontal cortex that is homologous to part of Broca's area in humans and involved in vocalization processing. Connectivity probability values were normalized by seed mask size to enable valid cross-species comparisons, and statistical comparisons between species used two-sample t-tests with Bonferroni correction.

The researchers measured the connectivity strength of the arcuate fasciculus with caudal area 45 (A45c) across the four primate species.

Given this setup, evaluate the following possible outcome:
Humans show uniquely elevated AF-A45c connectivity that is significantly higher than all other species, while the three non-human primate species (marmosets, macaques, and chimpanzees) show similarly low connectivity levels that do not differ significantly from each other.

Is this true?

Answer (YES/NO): NO